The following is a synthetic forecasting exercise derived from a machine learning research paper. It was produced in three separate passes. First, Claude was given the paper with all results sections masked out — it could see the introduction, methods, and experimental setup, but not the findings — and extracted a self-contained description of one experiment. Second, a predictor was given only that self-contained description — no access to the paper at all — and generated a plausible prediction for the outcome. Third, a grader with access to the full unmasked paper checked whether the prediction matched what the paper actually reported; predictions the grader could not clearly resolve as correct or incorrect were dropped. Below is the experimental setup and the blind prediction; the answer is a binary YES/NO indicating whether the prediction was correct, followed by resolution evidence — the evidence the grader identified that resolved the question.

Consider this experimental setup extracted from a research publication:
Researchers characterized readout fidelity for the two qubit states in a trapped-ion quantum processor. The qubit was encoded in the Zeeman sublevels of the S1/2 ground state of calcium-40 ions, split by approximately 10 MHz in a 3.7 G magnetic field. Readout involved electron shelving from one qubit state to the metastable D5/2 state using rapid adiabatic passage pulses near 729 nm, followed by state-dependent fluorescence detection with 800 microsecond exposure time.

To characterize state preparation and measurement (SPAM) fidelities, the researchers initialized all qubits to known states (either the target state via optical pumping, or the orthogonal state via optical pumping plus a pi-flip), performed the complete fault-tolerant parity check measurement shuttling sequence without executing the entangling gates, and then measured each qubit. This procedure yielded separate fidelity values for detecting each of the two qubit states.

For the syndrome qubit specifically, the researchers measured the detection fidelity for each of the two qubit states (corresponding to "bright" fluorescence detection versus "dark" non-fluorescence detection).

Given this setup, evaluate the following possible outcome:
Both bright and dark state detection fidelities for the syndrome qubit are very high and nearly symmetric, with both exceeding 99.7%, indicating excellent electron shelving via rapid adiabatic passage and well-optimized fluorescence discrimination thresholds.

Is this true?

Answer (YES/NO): NO